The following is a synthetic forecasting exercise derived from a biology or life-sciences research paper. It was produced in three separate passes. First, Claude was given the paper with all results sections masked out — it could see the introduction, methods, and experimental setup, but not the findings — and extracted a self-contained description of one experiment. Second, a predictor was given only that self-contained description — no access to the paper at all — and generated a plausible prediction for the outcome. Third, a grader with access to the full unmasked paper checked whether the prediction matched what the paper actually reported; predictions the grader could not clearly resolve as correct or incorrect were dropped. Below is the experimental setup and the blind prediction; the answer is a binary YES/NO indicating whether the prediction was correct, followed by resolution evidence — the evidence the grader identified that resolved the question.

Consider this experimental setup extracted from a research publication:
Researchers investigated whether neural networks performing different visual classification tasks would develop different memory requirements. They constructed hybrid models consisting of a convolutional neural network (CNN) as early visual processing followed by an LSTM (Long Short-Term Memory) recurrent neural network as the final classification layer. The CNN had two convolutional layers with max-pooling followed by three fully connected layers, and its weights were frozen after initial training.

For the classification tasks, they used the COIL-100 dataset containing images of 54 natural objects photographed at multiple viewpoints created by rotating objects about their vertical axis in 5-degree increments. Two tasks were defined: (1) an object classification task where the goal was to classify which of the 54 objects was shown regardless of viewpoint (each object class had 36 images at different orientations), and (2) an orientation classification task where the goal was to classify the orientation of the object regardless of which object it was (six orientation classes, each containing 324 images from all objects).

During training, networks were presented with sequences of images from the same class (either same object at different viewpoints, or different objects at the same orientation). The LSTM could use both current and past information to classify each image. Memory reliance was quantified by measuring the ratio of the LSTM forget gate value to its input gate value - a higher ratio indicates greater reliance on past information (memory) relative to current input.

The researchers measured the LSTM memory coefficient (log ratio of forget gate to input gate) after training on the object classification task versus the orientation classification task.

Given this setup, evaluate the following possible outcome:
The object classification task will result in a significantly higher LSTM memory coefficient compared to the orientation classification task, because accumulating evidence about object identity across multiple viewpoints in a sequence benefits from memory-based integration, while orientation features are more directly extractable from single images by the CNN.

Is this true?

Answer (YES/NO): YES